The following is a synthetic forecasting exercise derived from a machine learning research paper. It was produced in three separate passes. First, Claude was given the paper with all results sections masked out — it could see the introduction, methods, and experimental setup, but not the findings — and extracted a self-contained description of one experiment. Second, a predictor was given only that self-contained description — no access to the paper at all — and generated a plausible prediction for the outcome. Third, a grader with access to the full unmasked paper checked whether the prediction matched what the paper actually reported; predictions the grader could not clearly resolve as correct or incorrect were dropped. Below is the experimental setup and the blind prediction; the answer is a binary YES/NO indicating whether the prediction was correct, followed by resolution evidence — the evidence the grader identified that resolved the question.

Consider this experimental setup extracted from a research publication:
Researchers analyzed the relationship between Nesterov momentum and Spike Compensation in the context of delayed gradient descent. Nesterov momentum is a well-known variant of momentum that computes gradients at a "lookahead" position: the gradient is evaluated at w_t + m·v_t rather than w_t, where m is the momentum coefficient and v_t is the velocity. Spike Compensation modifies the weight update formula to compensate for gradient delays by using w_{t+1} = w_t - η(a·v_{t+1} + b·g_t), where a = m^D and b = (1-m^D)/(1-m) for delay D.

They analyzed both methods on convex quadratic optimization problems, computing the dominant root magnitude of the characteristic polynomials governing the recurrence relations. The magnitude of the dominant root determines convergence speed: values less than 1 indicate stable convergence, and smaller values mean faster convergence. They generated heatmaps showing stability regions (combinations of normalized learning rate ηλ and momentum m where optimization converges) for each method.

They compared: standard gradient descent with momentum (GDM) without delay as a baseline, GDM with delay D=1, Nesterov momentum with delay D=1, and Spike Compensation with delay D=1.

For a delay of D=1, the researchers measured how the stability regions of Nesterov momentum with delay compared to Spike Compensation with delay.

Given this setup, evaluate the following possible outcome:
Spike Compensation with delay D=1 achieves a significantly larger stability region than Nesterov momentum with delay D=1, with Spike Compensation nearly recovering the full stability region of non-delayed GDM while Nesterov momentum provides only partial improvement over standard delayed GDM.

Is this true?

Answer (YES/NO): NO